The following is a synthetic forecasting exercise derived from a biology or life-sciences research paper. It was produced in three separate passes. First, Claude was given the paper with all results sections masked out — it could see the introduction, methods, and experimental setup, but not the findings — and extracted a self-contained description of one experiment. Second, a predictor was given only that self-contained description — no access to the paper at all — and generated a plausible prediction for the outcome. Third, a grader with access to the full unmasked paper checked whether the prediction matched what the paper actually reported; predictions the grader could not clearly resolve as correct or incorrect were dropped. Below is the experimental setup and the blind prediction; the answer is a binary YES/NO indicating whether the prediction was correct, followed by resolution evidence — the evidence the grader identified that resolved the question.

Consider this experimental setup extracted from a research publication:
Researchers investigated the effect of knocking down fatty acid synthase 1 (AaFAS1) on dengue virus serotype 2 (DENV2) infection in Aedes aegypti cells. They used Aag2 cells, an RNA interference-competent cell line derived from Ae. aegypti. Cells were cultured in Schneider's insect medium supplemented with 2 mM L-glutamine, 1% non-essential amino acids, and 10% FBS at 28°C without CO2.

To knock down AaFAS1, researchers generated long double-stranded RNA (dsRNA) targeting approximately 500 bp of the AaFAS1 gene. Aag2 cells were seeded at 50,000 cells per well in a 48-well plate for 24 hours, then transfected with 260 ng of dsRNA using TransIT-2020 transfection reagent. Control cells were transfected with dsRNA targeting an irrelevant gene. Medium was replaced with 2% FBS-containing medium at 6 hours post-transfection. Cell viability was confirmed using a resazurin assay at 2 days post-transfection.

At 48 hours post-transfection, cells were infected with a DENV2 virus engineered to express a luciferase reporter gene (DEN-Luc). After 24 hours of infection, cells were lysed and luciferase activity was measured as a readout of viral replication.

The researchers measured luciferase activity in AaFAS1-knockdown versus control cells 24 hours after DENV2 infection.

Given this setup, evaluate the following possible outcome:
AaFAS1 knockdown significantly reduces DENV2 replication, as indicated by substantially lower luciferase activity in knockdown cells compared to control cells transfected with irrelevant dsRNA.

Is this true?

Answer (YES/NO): YES